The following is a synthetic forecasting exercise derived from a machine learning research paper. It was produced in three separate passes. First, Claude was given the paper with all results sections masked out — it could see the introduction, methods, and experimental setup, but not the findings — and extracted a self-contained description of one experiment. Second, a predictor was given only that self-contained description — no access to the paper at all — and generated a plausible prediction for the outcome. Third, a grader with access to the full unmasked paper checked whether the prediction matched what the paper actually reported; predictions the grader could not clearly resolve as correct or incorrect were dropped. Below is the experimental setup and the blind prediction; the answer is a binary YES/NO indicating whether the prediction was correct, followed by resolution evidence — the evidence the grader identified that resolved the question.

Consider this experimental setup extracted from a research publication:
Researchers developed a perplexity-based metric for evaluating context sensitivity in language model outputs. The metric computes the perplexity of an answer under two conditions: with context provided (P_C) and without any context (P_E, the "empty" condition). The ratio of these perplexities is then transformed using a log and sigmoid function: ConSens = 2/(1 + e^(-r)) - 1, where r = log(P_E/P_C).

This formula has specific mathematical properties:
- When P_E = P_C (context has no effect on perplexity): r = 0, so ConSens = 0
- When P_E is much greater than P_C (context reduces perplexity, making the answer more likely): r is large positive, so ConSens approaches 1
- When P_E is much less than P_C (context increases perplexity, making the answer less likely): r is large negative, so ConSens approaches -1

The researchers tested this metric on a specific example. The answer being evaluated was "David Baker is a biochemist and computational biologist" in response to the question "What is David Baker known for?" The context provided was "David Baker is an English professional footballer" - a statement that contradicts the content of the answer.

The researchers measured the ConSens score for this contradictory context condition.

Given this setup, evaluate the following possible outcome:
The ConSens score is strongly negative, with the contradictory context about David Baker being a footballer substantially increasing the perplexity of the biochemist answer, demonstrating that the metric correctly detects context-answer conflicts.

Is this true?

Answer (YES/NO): YES